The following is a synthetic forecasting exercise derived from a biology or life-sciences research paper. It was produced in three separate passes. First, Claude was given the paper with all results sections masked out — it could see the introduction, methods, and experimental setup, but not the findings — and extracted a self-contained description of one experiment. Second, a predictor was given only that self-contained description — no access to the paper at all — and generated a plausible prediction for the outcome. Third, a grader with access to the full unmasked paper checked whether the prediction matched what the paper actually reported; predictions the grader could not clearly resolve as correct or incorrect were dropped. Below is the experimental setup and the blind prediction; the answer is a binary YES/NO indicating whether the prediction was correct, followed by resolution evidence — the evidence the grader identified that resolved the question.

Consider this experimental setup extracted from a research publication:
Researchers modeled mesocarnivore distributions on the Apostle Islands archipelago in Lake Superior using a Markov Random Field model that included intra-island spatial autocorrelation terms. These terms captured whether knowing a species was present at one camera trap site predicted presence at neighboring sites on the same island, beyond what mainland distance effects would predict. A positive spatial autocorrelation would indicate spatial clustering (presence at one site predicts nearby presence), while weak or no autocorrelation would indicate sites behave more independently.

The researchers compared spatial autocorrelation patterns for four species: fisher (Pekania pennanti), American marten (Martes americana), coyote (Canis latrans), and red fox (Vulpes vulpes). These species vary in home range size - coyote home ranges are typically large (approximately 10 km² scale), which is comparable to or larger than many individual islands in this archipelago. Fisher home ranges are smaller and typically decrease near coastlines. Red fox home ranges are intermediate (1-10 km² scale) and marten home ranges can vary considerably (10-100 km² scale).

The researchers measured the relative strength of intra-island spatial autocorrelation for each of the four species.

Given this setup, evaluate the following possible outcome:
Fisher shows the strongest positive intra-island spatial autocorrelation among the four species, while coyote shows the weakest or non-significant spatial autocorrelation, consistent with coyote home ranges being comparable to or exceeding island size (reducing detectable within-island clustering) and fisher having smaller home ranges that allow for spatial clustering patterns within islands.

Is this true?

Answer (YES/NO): NO